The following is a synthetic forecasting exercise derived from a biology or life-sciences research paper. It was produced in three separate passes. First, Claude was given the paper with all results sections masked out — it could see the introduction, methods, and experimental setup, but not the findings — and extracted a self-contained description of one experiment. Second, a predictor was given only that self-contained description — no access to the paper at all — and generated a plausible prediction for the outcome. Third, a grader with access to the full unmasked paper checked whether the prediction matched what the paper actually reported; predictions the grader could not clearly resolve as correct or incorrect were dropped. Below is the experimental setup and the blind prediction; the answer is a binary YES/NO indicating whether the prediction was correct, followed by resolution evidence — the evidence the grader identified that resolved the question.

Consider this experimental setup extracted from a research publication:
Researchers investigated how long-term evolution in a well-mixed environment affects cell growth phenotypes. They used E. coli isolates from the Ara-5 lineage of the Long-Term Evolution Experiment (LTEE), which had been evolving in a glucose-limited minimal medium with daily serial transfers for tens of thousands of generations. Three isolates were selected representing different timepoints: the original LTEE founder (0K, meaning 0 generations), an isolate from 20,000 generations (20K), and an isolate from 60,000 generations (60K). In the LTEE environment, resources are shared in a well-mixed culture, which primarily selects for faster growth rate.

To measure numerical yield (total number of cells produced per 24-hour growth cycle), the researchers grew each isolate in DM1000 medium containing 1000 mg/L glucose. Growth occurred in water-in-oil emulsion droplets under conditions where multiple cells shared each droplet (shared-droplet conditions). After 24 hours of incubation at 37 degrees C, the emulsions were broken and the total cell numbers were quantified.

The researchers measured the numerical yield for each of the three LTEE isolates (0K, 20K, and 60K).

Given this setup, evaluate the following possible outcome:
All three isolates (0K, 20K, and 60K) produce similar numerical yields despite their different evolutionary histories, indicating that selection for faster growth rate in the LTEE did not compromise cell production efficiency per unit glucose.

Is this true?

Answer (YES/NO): NO